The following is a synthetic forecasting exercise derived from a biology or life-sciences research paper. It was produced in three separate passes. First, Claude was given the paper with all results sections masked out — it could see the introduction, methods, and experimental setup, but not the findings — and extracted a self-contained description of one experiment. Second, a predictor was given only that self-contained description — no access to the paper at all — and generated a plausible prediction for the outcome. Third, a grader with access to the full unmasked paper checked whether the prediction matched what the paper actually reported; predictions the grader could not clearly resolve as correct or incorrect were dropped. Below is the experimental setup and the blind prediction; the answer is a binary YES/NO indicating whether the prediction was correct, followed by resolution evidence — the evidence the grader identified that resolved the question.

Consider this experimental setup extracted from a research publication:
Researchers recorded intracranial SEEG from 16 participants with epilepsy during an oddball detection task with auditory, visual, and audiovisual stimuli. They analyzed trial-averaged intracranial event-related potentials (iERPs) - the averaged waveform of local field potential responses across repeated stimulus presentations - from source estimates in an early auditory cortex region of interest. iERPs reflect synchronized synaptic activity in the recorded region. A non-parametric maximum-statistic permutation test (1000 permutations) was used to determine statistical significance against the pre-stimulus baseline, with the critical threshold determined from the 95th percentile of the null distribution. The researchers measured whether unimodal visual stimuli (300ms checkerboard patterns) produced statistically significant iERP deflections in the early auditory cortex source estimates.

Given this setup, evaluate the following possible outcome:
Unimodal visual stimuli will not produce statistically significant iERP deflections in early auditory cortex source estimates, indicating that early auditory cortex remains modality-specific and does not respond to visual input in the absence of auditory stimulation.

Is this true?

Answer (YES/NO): NO